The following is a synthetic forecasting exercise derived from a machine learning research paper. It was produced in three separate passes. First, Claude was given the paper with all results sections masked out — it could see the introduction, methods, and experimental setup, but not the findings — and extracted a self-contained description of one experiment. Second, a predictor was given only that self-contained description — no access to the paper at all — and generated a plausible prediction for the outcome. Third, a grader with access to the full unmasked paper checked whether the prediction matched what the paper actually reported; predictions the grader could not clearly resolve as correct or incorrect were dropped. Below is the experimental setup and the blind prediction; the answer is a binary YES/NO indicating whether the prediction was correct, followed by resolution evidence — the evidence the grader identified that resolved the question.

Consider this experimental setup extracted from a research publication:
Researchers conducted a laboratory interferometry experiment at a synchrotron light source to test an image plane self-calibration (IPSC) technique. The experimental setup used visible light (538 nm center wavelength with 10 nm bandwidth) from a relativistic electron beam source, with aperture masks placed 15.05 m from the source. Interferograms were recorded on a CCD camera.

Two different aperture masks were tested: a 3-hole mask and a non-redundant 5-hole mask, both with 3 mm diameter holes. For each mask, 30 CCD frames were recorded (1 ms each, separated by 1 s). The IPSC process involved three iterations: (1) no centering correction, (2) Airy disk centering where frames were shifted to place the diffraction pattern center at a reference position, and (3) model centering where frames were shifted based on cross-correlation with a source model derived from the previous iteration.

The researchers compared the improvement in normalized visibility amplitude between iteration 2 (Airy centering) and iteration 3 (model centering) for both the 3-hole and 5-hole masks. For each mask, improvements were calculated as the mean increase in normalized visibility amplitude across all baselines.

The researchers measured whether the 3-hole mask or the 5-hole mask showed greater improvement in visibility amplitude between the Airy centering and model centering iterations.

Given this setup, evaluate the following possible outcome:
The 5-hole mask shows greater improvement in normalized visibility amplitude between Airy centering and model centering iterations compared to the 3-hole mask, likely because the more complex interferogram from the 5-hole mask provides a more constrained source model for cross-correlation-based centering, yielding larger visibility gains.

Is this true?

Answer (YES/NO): NO